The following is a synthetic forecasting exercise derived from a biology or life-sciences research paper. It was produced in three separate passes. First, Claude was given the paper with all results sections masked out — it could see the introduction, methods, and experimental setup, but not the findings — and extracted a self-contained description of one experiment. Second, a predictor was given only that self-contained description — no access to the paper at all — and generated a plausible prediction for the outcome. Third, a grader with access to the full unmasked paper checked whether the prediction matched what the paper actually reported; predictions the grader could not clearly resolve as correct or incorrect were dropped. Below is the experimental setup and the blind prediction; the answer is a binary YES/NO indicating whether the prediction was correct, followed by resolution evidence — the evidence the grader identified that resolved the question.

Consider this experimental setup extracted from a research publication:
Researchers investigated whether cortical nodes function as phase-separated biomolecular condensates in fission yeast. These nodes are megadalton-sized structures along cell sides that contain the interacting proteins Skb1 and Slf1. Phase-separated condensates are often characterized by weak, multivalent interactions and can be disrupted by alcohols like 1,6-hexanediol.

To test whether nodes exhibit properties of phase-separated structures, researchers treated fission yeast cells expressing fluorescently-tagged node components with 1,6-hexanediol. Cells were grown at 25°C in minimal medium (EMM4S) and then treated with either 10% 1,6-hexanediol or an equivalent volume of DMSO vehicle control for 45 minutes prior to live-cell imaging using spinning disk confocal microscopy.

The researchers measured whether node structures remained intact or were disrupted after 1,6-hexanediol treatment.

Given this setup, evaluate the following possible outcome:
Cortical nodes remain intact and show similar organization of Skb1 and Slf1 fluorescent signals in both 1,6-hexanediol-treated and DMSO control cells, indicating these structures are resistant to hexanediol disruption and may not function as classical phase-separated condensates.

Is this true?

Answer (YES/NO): YES